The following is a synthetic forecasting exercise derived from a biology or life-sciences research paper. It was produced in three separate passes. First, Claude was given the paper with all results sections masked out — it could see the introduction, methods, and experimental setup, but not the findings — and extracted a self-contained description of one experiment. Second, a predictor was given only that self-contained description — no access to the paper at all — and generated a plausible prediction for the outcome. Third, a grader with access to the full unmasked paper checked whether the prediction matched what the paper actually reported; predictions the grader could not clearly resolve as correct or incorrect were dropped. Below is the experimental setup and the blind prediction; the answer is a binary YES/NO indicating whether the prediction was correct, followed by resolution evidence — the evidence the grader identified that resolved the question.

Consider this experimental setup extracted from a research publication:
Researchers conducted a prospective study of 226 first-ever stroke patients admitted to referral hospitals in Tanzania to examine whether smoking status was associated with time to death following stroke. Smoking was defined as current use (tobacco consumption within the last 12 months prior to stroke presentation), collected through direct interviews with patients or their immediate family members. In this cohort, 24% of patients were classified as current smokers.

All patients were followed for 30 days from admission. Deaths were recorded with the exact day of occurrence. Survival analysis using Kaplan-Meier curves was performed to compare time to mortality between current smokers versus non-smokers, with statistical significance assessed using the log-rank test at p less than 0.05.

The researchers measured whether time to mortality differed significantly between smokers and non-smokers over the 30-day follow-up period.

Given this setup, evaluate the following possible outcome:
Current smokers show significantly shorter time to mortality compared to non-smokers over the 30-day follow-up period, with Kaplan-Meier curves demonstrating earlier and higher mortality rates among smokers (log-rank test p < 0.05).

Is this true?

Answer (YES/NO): NO